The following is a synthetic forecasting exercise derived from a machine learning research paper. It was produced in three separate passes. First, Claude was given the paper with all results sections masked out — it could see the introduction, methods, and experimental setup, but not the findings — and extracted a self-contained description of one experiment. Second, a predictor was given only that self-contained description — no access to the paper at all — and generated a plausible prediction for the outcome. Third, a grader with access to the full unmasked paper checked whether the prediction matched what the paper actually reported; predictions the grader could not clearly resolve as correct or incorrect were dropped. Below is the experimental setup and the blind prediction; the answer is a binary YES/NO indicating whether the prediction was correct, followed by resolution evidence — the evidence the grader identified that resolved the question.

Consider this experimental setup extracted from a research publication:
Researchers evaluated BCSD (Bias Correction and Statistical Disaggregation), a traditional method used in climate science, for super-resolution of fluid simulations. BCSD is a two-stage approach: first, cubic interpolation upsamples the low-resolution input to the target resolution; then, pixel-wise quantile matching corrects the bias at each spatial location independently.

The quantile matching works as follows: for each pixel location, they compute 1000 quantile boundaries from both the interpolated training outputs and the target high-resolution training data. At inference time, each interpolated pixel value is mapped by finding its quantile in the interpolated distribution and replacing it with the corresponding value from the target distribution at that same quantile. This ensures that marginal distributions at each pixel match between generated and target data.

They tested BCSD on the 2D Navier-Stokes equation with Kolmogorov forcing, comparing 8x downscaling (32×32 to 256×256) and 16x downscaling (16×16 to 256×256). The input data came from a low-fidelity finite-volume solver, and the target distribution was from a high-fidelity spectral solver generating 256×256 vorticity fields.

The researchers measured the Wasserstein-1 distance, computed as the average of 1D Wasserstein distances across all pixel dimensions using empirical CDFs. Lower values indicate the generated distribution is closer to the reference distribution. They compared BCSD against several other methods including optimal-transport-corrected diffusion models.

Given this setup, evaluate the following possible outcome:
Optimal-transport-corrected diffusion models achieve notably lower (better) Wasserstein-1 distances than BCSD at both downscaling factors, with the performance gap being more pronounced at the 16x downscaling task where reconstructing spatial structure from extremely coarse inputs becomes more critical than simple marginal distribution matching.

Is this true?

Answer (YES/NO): NO